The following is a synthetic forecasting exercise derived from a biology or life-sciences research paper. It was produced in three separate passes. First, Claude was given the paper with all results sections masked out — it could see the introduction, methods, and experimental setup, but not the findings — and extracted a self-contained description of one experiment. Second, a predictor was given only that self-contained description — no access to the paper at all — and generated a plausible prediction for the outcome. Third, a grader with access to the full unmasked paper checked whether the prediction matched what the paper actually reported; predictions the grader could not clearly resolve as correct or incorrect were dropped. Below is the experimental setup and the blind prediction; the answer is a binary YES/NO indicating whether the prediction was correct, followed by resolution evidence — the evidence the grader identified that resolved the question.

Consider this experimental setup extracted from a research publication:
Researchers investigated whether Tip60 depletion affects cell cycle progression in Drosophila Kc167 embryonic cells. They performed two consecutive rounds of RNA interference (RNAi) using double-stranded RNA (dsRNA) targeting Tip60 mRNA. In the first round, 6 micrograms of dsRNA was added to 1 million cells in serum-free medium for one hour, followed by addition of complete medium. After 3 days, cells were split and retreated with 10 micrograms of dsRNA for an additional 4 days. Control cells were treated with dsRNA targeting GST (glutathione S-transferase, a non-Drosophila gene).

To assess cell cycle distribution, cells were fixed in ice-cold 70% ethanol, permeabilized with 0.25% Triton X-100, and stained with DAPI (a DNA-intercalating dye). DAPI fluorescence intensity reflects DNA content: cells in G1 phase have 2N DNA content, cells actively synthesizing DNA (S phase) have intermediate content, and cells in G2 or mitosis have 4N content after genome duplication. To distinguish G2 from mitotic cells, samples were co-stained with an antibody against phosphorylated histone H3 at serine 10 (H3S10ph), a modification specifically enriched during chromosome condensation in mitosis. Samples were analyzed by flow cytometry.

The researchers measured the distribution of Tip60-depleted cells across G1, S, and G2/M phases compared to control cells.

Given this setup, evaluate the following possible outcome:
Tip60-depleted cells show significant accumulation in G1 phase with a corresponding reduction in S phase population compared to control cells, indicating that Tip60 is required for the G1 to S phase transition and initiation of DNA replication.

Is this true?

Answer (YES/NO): NO